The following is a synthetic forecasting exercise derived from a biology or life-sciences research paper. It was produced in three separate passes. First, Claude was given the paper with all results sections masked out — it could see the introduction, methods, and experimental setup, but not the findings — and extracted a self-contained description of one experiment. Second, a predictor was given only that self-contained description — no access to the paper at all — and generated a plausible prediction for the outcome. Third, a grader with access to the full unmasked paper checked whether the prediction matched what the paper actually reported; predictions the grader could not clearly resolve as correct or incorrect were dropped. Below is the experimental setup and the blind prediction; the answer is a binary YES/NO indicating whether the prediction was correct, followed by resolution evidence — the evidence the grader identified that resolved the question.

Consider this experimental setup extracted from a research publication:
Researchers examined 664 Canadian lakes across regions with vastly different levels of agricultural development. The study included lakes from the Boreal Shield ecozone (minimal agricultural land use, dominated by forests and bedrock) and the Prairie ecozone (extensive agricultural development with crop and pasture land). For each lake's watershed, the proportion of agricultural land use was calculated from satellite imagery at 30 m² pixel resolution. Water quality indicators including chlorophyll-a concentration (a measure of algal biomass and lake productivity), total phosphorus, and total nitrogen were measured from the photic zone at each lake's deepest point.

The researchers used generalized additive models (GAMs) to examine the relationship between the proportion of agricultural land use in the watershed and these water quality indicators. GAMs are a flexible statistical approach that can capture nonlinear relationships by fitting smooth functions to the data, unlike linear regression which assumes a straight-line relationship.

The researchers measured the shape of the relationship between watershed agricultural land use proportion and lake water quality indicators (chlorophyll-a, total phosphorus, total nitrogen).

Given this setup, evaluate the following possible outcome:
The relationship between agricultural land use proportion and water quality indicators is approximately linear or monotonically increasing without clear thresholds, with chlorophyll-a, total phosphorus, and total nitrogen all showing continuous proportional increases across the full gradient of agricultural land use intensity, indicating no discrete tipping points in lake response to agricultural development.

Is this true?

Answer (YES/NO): NO